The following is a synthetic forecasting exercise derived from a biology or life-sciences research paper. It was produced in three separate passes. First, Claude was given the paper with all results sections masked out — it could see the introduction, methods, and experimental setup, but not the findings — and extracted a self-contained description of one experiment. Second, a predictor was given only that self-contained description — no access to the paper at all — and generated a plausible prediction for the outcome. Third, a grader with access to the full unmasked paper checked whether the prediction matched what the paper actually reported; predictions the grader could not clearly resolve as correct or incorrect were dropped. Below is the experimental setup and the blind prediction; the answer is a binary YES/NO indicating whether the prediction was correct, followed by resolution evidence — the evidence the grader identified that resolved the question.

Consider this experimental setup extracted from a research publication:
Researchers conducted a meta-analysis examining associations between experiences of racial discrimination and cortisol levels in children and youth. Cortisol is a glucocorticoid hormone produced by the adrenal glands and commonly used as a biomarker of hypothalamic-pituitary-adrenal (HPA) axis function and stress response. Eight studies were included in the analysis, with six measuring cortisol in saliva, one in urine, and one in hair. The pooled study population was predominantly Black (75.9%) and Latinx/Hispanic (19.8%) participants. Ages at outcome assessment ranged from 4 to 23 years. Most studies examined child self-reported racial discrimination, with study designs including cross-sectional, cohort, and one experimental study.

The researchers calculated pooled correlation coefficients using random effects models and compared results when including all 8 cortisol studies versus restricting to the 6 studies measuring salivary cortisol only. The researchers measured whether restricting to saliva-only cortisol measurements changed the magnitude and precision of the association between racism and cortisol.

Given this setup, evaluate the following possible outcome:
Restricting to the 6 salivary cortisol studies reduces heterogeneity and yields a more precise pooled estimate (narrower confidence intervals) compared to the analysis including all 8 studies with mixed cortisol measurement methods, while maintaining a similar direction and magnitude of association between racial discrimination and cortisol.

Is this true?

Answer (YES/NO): NO